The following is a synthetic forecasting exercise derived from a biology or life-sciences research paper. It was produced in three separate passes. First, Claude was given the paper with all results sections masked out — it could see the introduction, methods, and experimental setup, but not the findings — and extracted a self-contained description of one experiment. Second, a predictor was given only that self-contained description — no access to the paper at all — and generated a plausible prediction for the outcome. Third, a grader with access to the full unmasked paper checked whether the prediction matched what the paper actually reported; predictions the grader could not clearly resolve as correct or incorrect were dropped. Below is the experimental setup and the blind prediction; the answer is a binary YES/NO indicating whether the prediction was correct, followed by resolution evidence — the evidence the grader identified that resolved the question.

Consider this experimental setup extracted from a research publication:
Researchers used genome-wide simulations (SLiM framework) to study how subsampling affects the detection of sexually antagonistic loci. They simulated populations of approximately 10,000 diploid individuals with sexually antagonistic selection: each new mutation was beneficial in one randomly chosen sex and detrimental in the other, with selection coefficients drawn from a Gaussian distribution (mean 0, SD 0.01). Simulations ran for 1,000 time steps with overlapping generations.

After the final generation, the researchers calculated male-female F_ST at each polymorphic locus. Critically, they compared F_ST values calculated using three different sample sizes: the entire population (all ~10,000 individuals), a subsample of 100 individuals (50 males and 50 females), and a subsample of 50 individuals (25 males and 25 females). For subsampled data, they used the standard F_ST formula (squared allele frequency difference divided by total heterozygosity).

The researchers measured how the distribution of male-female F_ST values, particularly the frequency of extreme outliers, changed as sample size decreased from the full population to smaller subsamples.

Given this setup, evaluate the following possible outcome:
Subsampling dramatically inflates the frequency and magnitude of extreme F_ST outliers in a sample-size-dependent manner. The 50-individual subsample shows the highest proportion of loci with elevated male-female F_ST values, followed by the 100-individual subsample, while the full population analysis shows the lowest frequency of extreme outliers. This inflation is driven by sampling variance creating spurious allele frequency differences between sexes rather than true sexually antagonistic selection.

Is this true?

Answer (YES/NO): YES